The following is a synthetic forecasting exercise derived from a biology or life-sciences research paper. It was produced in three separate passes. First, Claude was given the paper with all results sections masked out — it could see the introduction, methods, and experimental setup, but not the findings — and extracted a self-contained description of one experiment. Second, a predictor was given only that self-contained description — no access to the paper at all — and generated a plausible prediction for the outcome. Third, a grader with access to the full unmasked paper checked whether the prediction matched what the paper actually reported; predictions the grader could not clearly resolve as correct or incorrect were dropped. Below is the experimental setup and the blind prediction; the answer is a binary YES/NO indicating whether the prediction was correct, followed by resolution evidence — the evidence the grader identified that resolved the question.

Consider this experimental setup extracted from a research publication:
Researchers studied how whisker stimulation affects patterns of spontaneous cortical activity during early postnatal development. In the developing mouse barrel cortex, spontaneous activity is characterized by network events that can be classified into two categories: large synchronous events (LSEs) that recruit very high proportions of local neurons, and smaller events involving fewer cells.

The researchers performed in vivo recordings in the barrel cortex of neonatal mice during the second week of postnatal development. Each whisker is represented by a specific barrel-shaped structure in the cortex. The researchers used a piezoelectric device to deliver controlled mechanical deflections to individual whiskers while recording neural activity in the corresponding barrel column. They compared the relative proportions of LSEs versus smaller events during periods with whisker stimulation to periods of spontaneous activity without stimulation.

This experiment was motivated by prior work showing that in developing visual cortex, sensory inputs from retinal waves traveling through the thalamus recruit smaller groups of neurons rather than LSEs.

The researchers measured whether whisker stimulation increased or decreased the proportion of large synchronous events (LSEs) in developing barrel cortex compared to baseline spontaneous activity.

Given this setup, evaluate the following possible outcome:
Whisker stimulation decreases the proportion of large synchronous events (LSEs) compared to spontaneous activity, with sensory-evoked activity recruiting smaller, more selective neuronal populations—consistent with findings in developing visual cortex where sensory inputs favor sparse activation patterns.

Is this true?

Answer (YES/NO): NO